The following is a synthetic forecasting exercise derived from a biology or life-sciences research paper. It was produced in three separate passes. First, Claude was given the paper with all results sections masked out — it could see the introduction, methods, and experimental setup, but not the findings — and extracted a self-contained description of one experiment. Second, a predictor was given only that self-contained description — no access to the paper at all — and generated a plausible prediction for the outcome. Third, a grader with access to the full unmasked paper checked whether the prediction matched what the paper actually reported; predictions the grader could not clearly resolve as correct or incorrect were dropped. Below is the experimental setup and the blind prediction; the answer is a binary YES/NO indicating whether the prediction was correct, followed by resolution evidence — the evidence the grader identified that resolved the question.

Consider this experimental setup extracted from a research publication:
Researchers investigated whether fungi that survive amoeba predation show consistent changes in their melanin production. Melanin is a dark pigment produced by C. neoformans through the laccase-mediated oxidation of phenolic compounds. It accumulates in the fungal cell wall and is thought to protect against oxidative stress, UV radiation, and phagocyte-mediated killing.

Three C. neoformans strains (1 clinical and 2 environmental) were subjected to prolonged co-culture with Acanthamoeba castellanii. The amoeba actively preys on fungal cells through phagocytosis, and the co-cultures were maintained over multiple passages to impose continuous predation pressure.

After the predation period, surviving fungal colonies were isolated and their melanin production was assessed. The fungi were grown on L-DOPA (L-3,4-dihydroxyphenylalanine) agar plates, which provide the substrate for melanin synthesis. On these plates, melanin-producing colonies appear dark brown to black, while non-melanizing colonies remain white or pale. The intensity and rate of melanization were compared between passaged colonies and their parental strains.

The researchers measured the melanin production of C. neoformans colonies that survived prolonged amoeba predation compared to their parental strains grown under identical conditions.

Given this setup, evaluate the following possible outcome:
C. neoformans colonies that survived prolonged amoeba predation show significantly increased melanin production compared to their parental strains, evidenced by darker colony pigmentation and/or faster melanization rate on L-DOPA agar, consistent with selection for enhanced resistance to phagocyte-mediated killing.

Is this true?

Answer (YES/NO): NO